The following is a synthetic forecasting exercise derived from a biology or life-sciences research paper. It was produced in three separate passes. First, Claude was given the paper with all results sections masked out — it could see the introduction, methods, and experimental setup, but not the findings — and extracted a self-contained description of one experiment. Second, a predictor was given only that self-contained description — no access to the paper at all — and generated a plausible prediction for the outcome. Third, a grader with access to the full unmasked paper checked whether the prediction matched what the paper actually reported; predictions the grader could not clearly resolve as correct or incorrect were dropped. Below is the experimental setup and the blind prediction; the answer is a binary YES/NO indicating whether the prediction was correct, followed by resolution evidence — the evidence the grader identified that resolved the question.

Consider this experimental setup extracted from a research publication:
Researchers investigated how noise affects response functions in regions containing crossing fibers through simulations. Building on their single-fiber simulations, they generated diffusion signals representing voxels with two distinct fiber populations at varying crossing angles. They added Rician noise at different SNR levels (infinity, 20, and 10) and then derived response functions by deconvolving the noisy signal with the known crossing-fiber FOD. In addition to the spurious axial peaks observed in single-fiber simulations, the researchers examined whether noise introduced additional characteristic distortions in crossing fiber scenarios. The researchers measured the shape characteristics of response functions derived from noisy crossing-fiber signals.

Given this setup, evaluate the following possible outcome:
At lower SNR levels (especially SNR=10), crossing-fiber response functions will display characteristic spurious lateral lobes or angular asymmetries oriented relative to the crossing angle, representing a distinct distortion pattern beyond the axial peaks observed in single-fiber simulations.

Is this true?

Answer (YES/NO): NO